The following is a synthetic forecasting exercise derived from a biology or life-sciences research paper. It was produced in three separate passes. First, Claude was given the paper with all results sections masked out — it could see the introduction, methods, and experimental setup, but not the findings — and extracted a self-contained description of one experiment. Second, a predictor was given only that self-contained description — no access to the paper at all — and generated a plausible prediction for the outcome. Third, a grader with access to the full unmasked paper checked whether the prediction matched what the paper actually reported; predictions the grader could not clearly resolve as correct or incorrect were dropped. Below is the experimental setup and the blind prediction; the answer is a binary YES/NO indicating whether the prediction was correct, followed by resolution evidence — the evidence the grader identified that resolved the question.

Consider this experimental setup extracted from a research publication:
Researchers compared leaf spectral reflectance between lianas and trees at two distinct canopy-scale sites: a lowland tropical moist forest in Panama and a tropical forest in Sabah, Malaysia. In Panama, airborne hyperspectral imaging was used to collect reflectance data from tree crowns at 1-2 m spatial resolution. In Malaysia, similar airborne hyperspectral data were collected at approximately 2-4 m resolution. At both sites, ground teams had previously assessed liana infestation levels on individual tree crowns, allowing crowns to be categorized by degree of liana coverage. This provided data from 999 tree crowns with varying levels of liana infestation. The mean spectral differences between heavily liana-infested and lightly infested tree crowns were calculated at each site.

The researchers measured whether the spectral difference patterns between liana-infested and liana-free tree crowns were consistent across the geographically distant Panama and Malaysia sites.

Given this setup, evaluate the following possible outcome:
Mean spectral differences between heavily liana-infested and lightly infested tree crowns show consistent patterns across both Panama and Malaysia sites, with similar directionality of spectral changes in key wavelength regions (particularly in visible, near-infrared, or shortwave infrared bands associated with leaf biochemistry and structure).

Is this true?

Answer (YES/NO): YES